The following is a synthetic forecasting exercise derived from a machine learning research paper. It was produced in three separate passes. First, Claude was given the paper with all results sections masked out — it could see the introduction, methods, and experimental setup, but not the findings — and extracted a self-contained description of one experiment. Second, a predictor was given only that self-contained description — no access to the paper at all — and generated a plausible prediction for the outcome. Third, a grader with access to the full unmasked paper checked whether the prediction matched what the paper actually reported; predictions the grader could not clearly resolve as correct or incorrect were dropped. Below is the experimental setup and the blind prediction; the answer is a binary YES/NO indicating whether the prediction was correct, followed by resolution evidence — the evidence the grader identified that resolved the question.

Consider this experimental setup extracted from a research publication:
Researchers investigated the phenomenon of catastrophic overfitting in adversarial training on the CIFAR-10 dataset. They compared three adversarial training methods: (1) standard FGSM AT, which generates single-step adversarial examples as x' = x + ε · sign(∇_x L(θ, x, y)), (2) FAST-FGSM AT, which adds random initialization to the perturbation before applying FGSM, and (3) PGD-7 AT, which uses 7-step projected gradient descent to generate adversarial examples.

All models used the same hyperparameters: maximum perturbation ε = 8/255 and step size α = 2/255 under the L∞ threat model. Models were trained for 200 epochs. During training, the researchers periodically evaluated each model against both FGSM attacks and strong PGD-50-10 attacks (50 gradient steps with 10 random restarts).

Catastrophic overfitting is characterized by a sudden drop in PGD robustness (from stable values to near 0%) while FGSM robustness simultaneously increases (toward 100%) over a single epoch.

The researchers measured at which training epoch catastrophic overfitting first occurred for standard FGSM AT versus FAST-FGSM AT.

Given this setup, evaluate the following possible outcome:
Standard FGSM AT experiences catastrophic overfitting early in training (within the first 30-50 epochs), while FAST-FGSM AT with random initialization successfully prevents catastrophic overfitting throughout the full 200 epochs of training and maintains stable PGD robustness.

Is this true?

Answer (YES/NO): NO